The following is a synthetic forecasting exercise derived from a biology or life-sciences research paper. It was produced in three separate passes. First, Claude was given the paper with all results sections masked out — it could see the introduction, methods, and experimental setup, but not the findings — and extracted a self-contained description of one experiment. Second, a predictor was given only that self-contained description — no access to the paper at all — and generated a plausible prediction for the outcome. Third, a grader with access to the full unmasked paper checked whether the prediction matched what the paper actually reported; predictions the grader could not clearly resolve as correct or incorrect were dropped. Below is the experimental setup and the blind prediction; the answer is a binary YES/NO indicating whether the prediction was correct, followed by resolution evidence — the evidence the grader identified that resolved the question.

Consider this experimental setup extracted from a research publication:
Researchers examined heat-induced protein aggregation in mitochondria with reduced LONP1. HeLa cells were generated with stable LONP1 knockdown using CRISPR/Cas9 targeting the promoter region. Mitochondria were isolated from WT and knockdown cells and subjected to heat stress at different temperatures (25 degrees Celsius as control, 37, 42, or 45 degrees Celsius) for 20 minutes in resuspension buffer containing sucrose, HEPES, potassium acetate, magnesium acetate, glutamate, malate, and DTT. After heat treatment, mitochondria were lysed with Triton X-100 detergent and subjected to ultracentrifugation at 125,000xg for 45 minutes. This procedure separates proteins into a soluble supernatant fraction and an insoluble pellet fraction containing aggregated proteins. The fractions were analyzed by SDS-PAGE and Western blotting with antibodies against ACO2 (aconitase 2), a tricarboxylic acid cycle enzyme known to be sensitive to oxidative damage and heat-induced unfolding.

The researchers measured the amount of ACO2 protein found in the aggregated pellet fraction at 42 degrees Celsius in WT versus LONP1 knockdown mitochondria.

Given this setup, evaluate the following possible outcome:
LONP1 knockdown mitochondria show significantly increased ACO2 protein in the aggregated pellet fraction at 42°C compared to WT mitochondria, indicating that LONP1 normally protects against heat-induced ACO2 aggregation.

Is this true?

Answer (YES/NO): NO